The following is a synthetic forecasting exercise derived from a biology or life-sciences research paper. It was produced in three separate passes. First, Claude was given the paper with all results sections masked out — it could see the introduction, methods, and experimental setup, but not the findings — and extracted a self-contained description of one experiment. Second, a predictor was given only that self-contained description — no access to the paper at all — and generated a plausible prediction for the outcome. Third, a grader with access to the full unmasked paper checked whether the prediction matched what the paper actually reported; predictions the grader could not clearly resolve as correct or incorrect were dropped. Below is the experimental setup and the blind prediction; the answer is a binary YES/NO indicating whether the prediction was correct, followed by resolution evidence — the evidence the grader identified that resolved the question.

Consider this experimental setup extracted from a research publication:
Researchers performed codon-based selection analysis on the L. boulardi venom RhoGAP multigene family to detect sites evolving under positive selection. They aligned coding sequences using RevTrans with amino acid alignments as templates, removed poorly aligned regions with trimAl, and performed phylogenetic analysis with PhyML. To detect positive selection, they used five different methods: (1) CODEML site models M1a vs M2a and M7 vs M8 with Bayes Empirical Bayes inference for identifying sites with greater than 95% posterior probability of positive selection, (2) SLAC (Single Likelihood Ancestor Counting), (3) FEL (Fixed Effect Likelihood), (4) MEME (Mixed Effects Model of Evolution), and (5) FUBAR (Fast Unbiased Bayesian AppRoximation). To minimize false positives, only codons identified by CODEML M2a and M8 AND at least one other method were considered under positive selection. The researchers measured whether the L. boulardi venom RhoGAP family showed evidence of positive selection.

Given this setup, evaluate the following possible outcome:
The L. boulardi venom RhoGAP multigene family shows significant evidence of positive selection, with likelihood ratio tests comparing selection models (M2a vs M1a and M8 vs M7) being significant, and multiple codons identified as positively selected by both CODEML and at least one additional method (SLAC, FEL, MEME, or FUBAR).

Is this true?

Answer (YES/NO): YES